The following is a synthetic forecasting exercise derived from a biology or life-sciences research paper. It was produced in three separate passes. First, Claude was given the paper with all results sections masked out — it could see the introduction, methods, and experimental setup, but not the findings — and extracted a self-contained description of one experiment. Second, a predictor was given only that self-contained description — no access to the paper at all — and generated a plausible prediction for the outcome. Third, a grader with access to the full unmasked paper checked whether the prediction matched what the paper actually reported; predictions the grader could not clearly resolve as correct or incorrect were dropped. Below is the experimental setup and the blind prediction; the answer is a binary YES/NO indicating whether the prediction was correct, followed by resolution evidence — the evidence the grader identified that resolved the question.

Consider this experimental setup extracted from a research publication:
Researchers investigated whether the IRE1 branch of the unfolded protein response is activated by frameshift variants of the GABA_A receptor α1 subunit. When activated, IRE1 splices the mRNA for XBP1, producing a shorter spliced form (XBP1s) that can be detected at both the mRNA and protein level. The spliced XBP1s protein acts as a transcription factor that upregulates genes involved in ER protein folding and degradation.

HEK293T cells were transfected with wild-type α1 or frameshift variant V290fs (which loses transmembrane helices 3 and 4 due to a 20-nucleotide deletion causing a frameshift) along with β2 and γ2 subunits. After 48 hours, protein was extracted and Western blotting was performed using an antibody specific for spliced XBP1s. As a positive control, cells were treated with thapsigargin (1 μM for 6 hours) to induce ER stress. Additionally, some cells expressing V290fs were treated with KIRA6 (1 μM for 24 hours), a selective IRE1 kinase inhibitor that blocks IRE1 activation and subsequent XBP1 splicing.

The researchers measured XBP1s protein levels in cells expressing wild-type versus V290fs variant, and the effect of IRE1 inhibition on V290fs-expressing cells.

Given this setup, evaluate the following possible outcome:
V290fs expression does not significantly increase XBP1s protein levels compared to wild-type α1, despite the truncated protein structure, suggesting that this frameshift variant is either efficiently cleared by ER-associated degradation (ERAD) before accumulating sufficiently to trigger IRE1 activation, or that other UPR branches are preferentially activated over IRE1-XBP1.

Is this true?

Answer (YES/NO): NO